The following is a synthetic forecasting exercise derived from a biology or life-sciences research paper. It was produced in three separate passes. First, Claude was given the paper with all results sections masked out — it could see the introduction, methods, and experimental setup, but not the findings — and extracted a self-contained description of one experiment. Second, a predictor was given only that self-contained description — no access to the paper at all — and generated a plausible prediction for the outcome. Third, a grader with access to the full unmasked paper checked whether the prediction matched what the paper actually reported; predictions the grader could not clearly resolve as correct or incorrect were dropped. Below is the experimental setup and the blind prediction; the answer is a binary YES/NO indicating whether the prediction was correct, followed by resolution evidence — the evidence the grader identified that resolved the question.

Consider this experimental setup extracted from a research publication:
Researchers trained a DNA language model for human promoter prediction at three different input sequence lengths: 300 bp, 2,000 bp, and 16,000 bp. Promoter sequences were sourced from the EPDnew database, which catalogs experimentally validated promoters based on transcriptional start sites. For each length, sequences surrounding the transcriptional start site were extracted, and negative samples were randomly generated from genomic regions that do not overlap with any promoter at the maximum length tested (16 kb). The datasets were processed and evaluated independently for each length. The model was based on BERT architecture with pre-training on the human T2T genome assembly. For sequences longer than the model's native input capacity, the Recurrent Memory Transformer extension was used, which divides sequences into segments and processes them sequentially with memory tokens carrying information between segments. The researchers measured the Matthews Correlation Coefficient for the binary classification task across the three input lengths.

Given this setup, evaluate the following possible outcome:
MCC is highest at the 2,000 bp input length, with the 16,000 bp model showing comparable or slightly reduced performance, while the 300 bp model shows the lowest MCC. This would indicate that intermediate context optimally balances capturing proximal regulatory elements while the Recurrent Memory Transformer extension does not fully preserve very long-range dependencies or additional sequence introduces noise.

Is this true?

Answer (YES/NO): NO